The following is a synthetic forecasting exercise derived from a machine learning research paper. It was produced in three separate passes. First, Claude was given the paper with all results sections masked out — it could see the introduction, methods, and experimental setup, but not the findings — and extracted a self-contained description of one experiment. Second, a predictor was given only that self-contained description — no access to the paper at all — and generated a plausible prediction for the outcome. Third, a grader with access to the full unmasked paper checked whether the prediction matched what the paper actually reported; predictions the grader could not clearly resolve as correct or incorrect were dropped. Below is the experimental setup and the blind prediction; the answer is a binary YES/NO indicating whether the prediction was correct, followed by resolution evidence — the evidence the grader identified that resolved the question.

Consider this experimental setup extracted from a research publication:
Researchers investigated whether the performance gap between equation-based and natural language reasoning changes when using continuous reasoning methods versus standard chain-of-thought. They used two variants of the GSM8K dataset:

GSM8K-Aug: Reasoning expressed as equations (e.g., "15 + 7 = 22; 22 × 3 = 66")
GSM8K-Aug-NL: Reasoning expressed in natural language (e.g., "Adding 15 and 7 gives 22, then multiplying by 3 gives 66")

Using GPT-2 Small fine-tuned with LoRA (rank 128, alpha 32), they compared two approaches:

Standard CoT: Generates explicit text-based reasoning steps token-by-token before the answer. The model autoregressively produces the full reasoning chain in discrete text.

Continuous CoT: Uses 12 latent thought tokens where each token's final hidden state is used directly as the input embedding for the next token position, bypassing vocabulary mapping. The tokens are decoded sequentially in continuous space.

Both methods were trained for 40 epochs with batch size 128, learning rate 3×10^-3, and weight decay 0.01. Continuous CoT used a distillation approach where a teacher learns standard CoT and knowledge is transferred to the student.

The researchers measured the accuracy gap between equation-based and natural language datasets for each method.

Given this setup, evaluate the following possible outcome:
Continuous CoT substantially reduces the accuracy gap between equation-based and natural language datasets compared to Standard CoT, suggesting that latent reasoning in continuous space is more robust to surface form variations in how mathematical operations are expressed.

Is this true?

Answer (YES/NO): YES